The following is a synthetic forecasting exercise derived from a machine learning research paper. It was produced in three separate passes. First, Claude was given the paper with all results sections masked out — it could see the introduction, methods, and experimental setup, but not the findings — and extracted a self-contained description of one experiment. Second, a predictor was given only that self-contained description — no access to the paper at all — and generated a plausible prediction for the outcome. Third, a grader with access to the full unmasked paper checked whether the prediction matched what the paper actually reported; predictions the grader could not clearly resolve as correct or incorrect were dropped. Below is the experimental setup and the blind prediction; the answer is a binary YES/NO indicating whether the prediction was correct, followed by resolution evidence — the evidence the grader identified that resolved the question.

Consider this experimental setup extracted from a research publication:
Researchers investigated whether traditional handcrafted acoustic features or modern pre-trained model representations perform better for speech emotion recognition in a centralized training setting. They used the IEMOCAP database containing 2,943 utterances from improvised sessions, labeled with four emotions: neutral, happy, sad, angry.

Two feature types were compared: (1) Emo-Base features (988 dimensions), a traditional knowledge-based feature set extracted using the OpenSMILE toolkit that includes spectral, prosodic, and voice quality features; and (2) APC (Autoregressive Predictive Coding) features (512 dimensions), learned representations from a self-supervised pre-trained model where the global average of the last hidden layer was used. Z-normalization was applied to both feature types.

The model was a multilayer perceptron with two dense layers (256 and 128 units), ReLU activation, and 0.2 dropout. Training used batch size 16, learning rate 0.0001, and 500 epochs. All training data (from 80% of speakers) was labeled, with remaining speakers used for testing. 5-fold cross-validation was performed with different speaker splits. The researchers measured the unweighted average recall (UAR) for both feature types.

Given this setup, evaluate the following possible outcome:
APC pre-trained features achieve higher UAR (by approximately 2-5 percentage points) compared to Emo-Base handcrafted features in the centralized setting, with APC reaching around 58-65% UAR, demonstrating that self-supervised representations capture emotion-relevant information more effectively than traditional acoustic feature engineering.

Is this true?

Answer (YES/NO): NO